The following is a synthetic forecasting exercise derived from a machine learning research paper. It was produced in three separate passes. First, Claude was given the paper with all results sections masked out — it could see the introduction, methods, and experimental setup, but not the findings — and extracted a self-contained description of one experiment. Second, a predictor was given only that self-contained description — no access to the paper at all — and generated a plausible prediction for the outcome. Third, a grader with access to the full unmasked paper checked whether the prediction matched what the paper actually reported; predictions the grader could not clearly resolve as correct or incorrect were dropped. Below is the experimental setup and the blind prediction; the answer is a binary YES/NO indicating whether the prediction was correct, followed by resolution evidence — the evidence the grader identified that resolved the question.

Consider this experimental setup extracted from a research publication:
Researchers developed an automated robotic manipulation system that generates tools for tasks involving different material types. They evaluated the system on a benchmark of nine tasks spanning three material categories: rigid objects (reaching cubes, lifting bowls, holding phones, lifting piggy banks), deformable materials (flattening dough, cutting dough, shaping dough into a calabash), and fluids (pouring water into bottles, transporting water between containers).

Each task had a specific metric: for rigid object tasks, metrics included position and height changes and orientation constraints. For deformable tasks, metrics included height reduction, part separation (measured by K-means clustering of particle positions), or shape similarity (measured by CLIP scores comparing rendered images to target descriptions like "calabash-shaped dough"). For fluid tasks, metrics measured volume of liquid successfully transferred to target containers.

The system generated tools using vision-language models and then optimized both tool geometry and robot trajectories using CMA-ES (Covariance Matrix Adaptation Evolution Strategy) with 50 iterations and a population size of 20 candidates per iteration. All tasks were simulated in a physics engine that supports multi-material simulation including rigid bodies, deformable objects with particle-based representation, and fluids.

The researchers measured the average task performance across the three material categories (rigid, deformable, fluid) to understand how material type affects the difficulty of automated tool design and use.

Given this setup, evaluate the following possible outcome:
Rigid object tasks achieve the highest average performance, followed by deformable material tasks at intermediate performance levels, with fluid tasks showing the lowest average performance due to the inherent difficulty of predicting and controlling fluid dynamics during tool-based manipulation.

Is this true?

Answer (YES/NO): NO